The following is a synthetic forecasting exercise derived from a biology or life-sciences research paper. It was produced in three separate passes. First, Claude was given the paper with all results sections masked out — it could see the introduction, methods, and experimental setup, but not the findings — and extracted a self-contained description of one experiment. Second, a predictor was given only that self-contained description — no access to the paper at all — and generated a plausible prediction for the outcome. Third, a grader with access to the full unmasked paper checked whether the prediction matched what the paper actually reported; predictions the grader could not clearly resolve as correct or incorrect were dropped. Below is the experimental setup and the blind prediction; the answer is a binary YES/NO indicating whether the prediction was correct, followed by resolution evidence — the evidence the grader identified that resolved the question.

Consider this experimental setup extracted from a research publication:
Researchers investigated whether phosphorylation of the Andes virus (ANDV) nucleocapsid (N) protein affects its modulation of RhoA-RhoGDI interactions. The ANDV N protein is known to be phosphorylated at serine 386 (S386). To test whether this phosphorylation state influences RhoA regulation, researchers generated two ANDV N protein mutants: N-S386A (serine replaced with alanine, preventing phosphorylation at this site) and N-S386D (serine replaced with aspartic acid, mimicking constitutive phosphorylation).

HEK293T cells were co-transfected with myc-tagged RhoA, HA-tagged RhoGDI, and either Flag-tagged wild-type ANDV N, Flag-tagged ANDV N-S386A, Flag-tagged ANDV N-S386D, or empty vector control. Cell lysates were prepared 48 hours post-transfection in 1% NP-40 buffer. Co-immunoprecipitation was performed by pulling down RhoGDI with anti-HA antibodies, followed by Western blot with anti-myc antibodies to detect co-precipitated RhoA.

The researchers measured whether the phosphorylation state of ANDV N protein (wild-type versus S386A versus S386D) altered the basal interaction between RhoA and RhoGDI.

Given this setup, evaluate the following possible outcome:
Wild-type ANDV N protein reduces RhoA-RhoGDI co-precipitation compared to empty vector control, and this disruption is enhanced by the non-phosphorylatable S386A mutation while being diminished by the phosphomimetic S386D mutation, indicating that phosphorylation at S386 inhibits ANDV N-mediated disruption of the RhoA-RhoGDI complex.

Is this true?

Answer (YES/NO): NO